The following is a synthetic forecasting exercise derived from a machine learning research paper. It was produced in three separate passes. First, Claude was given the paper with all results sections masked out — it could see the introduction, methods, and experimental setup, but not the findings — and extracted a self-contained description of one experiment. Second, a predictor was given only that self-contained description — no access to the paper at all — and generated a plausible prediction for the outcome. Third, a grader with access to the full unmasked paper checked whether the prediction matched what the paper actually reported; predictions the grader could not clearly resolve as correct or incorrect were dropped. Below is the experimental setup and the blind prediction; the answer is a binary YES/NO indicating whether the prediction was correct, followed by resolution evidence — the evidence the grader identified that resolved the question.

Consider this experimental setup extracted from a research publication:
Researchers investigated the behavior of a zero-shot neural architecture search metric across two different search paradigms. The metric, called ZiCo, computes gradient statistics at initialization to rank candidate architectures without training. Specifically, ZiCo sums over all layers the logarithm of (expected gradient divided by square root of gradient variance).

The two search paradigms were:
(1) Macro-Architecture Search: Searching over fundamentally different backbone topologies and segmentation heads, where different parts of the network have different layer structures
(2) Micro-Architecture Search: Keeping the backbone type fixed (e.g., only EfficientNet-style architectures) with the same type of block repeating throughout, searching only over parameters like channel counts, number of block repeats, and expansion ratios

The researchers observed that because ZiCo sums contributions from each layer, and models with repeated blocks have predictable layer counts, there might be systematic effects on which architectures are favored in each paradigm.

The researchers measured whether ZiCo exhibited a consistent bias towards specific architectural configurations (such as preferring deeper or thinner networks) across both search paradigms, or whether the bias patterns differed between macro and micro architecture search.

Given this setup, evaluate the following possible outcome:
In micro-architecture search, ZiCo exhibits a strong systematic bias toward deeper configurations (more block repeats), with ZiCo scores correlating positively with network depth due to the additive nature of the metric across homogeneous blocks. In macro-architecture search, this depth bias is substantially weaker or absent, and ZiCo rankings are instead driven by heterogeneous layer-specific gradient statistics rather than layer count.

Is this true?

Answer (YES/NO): YES